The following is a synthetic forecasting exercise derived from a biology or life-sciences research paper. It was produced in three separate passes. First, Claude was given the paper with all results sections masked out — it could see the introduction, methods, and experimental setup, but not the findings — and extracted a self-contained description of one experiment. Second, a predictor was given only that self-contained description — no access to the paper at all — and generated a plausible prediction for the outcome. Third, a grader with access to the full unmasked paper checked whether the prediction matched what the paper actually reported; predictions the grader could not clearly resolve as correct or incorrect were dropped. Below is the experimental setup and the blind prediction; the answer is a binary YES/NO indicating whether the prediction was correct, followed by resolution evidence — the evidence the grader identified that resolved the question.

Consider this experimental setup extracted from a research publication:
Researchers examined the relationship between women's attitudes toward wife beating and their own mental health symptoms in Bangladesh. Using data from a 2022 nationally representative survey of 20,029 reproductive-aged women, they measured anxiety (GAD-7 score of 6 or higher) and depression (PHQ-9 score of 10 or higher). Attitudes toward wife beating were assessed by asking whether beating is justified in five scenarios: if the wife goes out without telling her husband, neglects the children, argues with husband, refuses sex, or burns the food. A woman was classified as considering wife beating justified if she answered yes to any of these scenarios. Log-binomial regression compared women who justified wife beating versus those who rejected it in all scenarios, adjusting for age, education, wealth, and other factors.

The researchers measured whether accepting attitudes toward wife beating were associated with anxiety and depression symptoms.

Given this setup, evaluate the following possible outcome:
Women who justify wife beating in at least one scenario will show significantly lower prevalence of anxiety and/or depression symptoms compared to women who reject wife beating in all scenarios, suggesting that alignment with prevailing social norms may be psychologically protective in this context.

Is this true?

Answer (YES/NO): NO